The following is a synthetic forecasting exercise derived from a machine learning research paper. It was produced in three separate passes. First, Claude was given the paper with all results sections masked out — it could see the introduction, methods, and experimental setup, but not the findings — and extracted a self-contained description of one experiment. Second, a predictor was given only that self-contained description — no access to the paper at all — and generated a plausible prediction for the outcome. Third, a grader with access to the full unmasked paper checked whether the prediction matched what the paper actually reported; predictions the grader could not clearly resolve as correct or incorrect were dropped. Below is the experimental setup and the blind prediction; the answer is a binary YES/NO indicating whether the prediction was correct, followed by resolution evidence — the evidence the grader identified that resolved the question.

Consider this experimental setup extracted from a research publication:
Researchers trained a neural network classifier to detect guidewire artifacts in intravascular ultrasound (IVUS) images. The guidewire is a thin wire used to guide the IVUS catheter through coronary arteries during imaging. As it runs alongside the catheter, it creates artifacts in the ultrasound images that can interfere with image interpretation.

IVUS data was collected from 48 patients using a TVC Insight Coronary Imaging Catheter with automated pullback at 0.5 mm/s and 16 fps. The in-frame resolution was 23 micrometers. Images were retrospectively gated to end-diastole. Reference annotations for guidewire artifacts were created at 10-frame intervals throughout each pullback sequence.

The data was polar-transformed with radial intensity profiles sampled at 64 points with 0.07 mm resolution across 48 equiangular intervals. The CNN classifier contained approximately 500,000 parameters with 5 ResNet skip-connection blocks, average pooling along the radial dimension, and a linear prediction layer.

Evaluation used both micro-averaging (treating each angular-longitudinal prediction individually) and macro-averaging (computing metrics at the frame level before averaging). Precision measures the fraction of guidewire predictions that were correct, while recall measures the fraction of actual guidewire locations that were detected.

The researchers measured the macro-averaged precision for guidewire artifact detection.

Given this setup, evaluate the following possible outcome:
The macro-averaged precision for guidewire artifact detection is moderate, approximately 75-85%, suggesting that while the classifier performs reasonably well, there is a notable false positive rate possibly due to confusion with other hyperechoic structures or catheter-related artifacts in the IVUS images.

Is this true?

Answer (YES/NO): NO